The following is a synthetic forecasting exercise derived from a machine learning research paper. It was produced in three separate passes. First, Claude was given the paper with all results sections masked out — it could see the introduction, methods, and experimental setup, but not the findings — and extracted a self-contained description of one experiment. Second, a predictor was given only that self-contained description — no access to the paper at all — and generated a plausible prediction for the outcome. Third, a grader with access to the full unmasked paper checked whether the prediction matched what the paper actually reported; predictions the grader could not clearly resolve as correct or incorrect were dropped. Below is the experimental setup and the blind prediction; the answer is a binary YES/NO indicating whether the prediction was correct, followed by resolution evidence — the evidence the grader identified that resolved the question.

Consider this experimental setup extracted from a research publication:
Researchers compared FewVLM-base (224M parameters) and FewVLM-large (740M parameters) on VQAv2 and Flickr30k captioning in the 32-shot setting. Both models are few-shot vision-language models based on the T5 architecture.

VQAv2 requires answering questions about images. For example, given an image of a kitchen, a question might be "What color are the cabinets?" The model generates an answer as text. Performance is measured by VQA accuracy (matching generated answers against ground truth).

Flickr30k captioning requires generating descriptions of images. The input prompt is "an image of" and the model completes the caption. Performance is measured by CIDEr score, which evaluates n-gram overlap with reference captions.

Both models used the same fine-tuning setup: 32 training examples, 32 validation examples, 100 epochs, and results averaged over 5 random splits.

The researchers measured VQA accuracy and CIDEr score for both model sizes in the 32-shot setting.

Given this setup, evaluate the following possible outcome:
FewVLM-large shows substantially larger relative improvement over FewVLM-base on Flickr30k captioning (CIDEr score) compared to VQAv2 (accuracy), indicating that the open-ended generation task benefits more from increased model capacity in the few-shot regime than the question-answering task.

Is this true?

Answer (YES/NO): NO